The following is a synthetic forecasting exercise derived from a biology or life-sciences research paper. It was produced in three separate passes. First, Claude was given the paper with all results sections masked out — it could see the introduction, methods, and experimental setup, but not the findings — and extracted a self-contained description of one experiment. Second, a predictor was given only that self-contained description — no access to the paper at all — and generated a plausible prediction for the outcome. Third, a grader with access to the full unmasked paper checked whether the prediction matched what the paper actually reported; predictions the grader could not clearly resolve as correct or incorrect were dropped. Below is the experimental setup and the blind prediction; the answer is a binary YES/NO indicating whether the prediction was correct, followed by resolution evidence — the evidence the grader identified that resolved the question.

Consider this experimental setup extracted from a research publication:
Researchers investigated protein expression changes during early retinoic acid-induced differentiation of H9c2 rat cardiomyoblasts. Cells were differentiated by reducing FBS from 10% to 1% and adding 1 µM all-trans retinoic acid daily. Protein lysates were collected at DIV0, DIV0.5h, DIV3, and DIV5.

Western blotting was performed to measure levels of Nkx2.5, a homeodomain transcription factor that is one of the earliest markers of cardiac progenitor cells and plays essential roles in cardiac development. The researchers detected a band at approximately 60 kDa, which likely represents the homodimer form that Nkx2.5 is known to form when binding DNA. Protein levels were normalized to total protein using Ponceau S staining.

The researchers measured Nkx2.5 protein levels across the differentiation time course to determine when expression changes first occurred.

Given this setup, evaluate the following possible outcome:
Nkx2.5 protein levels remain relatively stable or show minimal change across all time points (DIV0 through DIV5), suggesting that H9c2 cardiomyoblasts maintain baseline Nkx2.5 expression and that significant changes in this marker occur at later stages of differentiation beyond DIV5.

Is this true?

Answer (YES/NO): NO